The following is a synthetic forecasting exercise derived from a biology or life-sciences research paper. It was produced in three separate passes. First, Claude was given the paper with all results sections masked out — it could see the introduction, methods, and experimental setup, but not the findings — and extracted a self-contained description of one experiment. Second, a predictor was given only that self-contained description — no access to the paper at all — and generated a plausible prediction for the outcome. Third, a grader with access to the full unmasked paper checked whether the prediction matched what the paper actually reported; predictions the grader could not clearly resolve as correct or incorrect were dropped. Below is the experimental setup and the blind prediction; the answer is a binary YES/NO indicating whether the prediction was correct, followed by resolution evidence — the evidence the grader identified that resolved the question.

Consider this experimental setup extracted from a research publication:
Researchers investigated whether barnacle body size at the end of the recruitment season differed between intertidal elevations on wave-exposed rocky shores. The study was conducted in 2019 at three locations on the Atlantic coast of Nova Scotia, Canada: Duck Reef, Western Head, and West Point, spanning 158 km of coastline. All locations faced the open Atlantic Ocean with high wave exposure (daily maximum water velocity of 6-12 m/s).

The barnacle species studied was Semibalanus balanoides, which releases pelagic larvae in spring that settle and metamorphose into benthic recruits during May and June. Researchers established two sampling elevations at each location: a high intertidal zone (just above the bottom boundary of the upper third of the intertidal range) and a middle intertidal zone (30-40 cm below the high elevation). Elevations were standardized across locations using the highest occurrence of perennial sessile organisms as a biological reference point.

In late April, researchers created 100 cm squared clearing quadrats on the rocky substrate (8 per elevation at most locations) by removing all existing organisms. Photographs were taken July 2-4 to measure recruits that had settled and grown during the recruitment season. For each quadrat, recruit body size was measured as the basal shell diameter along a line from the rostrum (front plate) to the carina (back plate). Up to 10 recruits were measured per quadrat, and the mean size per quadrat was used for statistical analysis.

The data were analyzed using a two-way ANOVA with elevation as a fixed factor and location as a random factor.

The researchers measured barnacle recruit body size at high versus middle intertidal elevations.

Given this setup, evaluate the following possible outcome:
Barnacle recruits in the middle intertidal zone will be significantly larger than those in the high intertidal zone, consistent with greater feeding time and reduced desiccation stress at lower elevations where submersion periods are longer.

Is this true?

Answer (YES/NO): YES